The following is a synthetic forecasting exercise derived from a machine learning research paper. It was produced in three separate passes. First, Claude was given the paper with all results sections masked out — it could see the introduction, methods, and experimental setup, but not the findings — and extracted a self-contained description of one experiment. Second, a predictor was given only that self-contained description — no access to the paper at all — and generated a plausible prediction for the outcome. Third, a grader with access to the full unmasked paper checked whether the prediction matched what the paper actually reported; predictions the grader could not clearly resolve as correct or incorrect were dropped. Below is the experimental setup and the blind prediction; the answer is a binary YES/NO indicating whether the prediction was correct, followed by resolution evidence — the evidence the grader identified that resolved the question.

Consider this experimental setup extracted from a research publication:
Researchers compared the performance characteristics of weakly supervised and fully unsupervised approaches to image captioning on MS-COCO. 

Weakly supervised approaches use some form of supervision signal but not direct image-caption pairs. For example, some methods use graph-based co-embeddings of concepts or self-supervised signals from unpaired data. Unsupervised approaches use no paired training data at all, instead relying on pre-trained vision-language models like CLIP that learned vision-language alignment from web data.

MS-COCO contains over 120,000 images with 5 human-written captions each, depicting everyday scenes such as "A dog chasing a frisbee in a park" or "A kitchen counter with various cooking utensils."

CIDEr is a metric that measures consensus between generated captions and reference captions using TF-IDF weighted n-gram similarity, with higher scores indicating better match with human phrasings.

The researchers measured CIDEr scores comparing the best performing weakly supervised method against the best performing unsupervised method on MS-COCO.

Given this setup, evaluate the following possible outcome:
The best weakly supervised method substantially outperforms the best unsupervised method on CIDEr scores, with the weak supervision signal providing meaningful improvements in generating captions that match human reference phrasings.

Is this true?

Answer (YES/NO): NO